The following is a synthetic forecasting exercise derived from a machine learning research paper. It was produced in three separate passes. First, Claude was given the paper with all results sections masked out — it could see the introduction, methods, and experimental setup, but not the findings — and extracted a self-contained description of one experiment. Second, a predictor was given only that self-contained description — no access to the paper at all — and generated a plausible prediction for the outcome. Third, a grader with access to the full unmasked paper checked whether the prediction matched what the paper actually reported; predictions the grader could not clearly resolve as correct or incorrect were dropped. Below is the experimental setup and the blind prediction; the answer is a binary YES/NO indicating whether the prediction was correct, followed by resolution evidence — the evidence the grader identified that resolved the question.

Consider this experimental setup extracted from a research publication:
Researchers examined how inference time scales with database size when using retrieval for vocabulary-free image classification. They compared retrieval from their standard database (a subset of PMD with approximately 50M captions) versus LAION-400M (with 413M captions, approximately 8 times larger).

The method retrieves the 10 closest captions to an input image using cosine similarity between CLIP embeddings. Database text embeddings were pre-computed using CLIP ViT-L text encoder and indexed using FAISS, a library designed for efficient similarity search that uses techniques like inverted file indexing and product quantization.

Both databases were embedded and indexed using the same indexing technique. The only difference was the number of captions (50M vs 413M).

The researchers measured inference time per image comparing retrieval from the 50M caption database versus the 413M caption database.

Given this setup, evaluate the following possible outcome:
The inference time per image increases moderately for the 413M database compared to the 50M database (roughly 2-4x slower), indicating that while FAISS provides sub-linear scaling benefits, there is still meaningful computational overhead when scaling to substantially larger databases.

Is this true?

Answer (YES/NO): NO